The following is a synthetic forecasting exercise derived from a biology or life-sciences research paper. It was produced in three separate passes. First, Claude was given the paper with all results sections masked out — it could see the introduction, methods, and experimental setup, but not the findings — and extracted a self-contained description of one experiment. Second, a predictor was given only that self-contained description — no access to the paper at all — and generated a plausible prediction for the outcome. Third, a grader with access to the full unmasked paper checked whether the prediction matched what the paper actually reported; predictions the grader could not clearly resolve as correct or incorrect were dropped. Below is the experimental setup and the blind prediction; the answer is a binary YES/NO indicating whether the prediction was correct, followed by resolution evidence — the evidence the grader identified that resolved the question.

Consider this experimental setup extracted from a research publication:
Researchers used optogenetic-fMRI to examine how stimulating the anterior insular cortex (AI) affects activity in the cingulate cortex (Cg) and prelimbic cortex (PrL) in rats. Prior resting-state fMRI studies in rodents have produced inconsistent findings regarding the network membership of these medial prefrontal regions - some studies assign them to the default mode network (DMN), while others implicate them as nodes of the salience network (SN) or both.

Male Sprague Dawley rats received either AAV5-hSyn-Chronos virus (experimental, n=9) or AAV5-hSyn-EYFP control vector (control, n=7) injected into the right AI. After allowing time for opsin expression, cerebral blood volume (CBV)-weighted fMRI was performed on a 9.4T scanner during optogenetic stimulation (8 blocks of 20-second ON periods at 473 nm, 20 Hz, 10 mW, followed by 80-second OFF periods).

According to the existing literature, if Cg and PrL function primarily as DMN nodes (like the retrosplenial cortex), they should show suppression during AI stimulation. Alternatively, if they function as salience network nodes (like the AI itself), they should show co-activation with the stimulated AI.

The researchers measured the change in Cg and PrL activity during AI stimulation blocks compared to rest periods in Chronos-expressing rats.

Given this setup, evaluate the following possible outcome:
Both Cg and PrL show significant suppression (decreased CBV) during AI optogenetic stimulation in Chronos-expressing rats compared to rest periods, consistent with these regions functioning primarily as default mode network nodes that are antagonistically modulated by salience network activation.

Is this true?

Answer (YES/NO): NO